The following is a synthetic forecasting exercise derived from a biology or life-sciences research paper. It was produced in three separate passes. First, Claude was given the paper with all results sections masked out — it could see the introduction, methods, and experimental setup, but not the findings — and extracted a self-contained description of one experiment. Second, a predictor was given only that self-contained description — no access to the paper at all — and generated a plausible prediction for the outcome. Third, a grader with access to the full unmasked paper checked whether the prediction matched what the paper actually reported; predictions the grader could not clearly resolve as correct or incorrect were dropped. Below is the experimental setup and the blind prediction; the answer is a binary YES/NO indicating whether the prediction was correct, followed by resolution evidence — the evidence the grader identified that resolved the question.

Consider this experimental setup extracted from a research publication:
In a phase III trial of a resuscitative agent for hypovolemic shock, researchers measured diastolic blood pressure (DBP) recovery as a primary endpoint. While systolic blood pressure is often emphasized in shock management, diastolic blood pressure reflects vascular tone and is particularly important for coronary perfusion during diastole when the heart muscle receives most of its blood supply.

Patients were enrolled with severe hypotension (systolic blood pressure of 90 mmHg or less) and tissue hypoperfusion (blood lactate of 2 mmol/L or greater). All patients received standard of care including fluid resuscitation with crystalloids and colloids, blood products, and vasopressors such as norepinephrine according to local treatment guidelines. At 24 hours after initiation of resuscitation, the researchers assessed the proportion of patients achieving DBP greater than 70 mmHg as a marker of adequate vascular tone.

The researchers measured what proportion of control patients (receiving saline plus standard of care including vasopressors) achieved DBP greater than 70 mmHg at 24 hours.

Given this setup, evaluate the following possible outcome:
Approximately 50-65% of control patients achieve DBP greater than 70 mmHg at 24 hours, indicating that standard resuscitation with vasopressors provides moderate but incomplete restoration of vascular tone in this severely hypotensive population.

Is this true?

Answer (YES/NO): YES